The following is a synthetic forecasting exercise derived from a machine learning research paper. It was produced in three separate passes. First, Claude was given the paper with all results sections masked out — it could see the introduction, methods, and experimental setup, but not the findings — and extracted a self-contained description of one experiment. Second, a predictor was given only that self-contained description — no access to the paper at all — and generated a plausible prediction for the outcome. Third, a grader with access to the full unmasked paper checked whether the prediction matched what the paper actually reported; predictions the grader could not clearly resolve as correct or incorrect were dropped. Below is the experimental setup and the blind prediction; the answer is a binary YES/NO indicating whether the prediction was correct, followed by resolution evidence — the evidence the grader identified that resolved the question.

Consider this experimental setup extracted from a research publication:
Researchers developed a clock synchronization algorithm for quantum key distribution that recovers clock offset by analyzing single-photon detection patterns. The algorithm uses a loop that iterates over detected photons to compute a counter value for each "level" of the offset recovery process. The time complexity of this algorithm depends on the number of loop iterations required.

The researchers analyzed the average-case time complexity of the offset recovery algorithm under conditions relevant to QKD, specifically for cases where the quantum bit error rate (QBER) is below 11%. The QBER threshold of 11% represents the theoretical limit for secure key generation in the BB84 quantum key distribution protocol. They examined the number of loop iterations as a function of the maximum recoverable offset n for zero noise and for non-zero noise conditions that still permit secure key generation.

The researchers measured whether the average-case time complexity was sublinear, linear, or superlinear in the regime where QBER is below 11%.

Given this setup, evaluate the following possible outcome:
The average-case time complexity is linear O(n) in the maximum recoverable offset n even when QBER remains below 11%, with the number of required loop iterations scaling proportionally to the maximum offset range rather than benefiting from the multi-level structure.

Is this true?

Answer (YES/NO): NO